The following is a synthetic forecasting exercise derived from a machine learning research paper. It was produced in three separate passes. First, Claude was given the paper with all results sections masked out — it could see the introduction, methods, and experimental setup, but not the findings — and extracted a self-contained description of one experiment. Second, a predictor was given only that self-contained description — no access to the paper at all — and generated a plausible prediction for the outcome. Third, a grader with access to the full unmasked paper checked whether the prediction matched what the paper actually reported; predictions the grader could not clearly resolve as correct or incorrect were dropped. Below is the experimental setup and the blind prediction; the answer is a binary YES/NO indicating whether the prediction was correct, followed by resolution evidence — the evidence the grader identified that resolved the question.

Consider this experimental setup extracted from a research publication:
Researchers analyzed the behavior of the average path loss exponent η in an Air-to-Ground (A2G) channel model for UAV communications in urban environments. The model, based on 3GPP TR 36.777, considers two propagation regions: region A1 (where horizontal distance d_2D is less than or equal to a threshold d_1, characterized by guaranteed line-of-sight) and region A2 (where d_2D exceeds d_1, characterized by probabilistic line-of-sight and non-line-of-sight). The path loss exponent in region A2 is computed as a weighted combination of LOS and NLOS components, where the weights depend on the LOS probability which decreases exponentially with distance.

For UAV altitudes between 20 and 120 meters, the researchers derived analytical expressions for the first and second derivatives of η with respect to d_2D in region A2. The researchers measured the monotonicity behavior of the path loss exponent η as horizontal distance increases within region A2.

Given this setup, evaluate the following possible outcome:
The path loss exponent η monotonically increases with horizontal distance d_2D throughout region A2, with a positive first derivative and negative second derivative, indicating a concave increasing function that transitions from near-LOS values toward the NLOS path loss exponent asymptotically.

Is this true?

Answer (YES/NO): YES